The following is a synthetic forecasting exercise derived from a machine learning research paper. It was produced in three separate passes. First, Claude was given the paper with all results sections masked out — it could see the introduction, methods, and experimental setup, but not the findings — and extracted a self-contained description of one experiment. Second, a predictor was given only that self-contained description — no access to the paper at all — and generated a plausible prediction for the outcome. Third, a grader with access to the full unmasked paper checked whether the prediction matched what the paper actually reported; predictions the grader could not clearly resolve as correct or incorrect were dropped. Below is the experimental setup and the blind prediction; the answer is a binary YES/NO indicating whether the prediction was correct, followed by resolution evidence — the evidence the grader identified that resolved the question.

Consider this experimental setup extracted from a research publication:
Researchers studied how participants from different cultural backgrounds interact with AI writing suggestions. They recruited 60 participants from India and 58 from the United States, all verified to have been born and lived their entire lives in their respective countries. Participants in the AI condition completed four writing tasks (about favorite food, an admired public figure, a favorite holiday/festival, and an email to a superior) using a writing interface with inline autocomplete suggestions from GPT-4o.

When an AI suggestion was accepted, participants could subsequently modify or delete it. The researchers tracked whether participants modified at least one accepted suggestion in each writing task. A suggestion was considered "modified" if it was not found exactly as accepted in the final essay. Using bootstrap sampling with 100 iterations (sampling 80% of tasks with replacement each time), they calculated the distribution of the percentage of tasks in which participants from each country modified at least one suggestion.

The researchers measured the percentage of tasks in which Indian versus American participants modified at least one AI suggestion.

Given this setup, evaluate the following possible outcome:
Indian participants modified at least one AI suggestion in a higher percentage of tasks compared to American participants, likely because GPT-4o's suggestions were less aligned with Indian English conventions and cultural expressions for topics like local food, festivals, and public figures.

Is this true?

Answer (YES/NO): YES